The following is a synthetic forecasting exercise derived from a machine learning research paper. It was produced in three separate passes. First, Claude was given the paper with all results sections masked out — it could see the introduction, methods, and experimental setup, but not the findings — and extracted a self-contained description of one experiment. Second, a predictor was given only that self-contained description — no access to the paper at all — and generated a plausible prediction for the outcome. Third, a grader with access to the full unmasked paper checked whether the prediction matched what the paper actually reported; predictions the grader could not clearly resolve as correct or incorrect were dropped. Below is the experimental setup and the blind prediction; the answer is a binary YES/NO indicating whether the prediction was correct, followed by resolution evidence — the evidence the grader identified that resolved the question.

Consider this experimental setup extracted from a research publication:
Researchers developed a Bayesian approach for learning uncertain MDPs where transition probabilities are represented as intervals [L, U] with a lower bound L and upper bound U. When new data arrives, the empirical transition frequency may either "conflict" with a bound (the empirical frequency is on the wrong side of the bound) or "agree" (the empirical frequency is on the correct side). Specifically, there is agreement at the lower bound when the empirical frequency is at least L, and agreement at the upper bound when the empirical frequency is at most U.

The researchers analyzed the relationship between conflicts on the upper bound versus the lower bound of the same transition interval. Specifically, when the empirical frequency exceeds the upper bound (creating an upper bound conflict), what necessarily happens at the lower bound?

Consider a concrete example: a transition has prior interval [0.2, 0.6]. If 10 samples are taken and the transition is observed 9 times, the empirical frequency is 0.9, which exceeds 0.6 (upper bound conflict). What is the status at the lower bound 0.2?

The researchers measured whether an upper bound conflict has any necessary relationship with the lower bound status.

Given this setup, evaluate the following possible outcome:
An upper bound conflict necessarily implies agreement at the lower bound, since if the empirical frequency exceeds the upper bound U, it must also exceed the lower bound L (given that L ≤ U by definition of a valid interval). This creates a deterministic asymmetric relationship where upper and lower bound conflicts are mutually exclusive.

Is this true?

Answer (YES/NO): YES